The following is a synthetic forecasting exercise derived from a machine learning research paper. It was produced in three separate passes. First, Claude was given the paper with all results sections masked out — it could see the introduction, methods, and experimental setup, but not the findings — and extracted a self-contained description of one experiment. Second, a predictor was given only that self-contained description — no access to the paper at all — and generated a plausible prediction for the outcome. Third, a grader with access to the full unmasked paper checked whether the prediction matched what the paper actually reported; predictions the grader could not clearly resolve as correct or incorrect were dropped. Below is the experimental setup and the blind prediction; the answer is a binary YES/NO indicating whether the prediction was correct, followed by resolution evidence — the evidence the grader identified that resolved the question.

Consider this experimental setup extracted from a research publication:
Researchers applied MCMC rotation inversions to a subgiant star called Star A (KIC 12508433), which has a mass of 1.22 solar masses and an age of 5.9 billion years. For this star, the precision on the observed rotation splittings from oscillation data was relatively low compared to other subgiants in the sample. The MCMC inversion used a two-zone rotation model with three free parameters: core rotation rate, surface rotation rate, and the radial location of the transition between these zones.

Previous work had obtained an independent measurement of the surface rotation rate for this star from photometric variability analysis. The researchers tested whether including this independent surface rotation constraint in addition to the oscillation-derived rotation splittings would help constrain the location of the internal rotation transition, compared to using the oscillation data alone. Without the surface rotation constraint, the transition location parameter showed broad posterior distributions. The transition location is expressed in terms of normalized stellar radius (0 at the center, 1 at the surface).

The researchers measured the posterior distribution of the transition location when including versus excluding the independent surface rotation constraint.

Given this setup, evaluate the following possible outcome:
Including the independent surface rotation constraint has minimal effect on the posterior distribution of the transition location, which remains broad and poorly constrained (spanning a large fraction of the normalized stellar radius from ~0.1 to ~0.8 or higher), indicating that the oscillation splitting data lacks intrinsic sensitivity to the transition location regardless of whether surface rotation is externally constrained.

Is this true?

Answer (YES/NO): NO